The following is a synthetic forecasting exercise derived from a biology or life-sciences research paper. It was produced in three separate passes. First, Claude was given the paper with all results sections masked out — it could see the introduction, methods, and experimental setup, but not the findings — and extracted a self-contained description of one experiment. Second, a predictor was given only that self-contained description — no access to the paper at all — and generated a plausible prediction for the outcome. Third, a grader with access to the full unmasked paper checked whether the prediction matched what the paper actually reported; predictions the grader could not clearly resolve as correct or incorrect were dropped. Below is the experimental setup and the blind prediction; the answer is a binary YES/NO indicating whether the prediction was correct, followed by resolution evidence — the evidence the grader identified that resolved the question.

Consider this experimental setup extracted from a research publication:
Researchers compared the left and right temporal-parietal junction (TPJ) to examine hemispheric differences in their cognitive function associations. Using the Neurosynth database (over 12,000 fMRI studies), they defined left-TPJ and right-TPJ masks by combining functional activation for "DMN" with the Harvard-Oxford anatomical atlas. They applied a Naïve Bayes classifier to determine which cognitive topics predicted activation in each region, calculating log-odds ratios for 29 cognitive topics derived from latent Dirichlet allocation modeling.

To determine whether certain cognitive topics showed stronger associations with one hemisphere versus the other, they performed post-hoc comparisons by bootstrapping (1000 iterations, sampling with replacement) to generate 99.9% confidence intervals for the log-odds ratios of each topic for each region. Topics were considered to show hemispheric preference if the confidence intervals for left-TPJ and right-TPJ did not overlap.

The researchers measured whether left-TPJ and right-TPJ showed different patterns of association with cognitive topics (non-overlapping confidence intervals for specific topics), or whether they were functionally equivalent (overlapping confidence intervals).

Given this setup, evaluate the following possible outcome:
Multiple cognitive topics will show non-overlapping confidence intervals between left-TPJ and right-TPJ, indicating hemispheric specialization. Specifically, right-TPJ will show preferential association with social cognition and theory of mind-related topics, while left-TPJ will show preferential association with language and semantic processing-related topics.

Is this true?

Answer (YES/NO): NO